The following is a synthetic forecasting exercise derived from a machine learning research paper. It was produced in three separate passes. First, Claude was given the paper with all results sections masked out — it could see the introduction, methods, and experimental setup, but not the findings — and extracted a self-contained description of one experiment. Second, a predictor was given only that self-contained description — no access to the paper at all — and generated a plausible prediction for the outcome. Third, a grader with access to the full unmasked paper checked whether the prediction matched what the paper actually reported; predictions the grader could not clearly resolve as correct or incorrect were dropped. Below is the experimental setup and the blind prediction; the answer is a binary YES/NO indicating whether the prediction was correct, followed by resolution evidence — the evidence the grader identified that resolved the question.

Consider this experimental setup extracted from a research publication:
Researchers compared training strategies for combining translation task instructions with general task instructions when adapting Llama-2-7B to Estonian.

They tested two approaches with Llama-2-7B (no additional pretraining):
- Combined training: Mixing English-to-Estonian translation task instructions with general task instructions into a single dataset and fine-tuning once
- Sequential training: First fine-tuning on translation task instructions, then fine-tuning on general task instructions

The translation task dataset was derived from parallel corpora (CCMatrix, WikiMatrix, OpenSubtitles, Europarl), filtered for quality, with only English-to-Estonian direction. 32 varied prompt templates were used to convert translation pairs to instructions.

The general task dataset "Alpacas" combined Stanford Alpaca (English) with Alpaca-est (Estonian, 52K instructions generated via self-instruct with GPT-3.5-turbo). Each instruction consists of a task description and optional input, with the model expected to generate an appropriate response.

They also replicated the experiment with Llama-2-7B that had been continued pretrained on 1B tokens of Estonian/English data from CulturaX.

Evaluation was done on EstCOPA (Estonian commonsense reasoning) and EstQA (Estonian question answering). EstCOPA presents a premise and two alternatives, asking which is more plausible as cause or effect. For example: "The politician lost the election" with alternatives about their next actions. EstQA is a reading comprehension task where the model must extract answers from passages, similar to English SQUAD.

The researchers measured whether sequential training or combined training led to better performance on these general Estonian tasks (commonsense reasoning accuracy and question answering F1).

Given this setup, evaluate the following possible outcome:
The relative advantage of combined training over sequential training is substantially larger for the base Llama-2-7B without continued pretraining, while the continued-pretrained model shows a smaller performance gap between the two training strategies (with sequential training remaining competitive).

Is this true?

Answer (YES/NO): NO